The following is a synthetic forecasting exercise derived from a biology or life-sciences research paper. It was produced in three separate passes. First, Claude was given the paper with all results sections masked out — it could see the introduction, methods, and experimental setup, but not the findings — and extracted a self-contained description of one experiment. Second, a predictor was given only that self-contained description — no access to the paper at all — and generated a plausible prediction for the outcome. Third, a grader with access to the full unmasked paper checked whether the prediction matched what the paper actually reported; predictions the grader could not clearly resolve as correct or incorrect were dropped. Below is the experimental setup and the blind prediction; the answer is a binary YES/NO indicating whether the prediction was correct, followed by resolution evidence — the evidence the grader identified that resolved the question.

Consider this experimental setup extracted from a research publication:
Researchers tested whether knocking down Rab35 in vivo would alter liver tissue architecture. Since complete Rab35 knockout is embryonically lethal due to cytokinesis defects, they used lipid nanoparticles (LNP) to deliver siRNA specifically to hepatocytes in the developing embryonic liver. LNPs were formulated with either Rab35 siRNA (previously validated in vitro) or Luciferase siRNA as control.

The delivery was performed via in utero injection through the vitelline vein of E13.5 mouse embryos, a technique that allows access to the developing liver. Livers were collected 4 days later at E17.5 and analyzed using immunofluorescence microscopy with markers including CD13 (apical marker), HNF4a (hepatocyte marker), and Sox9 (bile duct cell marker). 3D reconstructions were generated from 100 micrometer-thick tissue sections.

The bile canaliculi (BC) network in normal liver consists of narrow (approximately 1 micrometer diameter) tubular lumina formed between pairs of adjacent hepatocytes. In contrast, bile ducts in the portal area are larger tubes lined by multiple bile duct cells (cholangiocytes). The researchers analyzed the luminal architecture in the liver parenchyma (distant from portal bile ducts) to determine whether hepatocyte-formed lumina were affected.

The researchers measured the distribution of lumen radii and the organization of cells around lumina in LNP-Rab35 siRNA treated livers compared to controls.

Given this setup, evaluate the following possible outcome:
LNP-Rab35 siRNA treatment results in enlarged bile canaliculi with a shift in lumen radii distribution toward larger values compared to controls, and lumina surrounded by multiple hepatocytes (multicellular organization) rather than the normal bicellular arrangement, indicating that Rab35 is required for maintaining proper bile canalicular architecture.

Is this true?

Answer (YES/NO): YES